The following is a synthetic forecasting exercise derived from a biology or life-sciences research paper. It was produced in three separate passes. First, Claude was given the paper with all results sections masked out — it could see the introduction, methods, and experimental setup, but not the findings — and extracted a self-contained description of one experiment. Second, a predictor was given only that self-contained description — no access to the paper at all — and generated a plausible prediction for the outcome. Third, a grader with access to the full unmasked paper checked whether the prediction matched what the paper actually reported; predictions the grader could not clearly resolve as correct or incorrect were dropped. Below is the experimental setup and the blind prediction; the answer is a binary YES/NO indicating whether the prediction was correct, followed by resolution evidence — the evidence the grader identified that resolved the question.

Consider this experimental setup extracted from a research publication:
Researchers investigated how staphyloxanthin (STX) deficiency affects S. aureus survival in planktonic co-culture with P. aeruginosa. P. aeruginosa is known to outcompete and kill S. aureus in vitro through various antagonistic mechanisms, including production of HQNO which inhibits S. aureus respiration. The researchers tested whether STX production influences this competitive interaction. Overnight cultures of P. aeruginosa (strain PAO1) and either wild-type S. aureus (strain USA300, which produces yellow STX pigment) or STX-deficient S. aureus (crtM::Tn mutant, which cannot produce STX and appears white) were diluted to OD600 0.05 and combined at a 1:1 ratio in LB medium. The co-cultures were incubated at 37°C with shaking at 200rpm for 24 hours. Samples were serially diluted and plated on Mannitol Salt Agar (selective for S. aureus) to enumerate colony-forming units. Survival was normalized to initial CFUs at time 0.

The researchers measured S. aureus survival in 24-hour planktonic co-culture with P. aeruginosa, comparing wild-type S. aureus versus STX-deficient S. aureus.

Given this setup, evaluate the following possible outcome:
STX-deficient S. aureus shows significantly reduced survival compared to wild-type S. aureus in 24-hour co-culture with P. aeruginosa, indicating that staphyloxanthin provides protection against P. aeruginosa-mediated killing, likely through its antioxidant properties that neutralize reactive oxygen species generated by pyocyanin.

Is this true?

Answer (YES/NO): NO